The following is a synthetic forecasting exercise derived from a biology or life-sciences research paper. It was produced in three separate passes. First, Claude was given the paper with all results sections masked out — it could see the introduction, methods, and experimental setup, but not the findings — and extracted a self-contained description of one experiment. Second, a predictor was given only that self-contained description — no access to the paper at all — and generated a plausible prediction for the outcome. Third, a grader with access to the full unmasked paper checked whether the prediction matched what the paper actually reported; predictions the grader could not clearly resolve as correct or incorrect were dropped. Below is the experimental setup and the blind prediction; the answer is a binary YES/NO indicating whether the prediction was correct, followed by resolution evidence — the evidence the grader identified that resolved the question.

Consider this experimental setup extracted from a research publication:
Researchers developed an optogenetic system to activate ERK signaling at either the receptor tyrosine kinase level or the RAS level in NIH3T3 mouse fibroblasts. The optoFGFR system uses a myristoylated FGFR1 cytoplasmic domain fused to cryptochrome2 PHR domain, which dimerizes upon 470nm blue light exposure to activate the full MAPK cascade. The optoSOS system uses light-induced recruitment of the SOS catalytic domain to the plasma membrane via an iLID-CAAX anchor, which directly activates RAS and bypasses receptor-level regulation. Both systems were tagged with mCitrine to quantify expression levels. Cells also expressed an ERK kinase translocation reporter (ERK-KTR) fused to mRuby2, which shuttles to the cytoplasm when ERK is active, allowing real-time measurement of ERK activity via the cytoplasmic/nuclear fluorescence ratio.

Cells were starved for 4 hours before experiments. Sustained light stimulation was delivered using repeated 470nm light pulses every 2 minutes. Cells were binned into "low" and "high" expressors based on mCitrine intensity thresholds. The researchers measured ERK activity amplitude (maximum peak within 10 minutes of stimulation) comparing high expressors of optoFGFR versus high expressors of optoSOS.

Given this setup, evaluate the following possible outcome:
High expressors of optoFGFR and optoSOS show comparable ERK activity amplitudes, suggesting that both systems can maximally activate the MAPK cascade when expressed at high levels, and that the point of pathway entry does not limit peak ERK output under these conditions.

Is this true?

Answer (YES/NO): YES